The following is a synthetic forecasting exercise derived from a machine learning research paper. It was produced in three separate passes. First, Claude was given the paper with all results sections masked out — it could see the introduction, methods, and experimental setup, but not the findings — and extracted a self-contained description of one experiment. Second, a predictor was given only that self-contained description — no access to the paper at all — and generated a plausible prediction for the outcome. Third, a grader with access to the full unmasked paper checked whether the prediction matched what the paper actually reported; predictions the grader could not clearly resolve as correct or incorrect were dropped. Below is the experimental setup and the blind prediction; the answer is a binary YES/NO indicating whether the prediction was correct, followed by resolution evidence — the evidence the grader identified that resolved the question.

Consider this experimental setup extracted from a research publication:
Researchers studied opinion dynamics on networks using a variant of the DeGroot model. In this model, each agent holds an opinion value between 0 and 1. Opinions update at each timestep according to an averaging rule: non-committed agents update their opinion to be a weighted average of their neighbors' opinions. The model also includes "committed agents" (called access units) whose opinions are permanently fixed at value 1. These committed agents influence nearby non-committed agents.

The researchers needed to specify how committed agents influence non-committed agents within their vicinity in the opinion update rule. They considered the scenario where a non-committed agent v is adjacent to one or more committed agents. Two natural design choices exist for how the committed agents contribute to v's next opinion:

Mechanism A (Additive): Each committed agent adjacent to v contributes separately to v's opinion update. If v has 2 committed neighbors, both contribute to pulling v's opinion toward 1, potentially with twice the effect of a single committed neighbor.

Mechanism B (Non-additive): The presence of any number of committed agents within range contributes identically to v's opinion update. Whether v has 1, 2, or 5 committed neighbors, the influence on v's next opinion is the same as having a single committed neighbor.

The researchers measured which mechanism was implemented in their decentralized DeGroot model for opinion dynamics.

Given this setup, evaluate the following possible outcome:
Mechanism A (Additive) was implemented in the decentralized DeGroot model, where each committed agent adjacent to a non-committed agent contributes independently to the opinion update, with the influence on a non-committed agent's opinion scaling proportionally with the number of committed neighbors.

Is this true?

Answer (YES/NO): NO